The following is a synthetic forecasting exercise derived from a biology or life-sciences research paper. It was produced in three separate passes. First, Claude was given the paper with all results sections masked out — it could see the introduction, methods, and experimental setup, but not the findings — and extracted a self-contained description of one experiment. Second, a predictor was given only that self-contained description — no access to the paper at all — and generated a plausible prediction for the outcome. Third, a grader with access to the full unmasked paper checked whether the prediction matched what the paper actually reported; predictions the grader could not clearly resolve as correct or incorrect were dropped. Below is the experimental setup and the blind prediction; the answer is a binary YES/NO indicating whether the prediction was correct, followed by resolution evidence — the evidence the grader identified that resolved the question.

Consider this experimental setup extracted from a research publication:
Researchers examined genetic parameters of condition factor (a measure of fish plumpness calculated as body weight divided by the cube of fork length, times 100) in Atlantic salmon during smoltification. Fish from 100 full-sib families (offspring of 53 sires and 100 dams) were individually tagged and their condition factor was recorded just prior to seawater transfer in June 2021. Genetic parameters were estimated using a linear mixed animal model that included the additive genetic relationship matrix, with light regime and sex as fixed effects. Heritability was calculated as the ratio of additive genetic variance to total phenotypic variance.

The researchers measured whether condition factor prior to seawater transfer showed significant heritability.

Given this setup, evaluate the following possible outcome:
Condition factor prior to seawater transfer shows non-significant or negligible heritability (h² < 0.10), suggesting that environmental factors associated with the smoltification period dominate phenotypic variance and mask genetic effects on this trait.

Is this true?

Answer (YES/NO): NO